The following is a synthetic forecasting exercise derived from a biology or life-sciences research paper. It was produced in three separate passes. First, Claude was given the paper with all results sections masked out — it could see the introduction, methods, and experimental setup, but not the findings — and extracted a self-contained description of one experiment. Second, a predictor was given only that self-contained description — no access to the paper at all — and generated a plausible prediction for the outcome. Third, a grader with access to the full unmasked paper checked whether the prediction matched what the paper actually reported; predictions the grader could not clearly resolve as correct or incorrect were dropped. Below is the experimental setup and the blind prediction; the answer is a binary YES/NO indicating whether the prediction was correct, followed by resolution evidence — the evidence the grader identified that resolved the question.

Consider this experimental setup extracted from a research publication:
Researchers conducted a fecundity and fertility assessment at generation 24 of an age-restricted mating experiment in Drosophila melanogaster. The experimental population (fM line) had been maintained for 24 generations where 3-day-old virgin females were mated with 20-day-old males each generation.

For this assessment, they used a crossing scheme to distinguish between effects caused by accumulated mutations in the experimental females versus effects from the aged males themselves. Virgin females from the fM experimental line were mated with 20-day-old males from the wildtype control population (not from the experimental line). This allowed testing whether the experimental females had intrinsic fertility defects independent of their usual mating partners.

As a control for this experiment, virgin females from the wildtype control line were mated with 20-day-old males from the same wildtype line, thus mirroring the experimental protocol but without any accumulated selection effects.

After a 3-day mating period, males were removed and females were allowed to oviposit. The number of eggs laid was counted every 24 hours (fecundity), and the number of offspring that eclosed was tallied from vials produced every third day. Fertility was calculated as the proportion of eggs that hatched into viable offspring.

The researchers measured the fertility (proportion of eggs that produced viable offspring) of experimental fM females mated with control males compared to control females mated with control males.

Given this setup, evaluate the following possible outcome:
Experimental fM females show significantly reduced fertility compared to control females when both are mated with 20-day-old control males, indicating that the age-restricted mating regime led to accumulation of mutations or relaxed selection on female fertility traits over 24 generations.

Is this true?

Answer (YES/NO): YES